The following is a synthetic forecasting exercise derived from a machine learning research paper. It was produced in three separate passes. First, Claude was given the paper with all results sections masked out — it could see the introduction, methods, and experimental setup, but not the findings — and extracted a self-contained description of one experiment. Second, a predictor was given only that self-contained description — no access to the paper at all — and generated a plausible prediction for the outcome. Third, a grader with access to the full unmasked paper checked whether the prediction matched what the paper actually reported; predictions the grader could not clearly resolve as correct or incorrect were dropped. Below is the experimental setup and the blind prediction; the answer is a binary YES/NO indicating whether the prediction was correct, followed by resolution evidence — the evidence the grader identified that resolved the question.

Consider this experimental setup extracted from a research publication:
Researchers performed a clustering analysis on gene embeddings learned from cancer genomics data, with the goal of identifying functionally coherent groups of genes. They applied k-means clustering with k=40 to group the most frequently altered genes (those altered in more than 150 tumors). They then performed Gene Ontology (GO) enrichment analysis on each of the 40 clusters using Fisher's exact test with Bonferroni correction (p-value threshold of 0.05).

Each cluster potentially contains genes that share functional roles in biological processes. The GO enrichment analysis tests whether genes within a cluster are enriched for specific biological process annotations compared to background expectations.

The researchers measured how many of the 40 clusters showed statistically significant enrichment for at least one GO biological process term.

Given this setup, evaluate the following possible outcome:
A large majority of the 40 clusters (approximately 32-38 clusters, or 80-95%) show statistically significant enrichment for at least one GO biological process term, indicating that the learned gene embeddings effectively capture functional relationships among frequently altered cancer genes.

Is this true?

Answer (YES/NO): NO